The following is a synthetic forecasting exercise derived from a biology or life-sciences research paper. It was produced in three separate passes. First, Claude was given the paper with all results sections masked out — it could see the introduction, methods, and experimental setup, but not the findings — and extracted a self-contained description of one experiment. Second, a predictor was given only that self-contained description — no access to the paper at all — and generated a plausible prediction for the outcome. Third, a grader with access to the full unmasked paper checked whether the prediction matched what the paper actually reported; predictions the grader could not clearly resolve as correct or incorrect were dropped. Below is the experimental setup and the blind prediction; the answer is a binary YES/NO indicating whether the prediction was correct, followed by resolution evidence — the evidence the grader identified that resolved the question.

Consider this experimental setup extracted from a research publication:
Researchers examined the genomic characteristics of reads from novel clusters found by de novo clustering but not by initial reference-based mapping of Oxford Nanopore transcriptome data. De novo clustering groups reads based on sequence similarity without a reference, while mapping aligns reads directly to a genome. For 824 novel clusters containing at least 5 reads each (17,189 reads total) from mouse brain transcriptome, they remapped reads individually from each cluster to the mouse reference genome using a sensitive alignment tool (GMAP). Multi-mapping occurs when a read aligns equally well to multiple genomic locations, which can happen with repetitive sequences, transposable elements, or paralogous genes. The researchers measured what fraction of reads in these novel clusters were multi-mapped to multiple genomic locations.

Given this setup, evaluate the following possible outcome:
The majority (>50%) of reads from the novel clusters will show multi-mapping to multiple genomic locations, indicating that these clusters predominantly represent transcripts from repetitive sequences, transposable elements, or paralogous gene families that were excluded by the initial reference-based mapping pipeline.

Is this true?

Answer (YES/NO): NO